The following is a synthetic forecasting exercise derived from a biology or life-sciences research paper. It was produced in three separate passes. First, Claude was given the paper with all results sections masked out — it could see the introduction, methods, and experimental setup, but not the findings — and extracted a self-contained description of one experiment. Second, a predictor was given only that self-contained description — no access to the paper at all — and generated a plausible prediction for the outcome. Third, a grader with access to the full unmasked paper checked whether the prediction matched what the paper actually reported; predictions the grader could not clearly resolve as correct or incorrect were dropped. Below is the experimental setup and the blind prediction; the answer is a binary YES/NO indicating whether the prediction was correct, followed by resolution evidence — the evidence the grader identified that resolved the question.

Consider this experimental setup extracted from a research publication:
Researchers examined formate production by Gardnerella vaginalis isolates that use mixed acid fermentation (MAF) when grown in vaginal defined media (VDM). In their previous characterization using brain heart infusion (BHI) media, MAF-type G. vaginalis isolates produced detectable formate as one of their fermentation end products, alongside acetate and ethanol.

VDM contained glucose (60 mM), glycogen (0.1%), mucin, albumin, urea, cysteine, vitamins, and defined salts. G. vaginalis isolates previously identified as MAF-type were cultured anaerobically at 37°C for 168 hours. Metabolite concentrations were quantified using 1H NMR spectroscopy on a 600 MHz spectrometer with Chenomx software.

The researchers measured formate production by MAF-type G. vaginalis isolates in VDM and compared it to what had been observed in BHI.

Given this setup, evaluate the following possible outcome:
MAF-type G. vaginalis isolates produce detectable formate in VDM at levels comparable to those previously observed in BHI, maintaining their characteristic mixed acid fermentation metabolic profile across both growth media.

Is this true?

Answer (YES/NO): NO